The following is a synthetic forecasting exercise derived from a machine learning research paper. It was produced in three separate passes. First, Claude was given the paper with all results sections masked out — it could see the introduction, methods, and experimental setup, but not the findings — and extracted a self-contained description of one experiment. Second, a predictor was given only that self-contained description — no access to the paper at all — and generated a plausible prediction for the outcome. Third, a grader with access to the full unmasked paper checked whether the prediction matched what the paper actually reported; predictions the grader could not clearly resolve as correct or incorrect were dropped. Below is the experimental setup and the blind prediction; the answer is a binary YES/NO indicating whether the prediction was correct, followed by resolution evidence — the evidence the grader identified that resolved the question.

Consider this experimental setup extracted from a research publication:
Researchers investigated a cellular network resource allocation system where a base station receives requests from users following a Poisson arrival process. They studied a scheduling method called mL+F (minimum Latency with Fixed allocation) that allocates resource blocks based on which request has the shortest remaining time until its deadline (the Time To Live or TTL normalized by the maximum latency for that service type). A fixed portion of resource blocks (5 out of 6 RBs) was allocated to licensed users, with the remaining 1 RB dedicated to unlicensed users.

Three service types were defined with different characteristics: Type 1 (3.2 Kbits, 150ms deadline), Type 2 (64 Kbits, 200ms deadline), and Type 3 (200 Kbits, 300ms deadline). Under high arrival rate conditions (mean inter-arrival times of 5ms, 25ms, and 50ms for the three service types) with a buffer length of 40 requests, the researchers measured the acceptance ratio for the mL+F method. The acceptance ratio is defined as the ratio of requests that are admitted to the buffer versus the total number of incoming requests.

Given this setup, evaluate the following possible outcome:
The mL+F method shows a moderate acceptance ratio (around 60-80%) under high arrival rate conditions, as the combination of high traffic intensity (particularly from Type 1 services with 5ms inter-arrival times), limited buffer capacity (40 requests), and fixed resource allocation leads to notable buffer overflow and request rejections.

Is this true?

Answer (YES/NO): NO